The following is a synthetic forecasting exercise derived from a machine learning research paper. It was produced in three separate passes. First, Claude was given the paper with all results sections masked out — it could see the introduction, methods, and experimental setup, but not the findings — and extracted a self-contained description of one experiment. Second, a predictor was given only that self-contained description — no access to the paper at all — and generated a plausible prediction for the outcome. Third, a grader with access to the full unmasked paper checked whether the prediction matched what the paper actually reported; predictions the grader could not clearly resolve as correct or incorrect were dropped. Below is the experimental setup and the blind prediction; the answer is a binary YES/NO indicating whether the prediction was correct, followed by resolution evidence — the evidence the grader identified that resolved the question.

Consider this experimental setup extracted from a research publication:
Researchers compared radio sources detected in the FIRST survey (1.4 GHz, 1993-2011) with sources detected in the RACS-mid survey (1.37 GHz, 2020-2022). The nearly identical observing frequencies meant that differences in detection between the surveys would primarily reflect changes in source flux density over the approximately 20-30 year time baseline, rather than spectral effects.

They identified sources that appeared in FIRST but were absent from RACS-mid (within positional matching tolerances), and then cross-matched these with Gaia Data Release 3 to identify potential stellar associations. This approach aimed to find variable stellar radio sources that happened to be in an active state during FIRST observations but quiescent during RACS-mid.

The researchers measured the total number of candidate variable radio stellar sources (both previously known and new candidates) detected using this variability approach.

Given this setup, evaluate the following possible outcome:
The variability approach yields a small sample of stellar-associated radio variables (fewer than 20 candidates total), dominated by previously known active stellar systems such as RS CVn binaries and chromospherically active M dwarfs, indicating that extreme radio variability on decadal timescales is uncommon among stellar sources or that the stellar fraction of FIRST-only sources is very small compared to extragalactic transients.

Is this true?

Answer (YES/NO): NO